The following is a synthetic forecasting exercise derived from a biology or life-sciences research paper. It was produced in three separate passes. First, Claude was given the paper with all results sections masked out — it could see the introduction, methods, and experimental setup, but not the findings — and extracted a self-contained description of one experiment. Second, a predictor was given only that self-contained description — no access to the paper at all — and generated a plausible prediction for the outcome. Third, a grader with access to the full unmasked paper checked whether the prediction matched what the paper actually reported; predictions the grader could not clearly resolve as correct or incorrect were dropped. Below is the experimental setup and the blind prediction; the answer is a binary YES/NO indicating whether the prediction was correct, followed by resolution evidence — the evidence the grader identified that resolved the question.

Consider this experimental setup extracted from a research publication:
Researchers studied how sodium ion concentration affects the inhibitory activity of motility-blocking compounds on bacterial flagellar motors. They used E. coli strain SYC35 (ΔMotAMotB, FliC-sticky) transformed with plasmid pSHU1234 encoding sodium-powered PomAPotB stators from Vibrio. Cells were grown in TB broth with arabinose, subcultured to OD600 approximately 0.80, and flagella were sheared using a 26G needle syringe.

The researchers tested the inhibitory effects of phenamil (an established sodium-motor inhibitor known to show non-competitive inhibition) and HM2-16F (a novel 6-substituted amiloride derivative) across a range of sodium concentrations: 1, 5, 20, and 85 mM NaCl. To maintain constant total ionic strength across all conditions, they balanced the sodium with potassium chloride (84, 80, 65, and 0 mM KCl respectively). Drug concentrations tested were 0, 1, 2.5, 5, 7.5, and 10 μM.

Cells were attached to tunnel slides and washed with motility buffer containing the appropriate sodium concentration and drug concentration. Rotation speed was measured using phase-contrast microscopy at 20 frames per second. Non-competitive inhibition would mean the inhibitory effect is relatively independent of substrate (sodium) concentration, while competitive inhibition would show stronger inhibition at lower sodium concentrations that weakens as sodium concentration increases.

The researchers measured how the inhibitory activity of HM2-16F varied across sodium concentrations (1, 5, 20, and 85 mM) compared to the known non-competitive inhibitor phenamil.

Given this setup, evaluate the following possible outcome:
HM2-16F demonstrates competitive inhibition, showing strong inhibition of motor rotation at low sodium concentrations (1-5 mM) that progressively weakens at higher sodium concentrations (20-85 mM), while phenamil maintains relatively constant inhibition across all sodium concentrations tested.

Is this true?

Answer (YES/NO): NO